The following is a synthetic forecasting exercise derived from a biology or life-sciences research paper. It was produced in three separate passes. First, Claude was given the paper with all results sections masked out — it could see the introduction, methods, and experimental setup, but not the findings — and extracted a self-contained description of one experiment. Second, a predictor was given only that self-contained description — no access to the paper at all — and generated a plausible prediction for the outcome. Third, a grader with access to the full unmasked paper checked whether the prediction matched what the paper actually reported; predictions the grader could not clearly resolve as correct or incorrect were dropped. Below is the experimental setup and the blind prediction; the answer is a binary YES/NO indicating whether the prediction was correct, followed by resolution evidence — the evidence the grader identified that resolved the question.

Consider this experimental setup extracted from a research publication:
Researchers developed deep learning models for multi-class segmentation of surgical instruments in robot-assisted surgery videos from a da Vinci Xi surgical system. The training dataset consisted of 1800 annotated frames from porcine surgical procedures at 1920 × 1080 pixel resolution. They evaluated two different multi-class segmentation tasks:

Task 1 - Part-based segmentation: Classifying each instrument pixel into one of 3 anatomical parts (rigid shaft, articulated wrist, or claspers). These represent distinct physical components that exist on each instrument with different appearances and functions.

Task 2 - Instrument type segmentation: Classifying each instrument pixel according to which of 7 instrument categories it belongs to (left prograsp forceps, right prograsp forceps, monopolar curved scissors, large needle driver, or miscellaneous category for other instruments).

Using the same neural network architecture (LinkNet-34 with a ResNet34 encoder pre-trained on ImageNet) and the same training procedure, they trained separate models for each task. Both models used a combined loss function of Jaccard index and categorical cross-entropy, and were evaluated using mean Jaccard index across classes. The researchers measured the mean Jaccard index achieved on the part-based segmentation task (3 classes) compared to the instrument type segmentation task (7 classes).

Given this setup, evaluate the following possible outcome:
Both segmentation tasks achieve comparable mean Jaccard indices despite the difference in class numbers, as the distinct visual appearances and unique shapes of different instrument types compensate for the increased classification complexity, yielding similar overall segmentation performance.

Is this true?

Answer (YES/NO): NO